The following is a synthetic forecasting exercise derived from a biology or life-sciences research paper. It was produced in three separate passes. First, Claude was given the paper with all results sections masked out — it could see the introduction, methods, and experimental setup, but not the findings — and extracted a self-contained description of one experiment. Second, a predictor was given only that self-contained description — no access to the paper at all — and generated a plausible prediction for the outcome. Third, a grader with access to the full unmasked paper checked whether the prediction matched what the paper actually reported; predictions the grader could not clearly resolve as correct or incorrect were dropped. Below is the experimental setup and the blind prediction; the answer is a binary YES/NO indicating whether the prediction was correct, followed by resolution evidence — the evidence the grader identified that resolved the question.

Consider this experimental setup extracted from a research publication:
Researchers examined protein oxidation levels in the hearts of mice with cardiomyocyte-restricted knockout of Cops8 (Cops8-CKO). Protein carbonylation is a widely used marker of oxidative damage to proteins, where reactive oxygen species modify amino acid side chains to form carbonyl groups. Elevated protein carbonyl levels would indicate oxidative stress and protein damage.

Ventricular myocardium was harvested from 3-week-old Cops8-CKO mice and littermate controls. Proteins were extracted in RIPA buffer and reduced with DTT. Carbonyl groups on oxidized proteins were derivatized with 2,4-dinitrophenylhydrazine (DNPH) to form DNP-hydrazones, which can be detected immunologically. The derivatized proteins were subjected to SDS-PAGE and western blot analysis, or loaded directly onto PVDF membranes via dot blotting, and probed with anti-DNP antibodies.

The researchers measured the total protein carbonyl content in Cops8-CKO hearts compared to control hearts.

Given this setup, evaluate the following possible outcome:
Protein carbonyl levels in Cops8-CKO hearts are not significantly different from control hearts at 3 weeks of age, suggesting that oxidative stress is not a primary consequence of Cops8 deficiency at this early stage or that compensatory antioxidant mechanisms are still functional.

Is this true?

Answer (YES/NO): NO